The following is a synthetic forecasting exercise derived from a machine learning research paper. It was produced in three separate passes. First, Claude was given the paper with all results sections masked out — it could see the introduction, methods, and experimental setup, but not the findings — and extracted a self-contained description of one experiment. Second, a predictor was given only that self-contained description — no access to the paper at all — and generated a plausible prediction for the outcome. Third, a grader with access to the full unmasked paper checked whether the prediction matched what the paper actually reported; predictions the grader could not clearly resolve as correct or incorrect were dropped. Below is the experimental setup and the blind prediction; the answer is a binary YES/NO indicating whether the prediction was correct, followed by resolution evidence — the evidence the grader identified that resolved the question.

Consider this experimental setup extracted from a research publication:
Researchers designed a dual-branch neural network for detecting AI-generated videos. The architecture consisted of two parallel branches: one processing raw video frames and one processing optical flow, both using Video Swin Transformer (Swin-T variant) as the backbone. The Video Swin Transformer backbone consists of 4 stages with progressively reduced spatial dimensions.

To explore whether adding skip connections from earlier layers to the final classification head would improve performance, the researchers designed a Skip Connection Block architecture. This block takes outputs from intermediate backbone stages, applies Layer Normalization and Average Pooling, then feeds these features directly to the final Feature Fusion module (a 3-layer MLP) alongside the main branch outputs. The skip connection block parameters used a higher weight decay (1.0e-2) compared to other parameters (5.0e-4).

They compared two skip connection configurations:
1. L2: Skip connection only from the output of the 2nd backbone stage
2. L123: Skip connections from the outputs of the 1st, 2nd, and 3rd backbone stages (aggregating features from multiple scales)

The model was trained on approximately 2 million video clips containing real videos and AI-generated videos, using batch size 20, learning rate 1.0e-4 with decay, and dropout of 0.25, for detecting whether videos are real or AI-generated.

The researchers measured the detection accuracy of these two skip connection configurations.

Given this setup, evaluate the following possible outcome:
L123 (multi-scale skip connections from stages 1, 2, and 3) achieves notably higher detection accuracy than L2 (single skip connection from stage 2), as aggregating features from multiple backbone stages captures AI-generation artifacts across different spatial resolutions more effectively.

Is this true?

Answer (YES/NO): YES